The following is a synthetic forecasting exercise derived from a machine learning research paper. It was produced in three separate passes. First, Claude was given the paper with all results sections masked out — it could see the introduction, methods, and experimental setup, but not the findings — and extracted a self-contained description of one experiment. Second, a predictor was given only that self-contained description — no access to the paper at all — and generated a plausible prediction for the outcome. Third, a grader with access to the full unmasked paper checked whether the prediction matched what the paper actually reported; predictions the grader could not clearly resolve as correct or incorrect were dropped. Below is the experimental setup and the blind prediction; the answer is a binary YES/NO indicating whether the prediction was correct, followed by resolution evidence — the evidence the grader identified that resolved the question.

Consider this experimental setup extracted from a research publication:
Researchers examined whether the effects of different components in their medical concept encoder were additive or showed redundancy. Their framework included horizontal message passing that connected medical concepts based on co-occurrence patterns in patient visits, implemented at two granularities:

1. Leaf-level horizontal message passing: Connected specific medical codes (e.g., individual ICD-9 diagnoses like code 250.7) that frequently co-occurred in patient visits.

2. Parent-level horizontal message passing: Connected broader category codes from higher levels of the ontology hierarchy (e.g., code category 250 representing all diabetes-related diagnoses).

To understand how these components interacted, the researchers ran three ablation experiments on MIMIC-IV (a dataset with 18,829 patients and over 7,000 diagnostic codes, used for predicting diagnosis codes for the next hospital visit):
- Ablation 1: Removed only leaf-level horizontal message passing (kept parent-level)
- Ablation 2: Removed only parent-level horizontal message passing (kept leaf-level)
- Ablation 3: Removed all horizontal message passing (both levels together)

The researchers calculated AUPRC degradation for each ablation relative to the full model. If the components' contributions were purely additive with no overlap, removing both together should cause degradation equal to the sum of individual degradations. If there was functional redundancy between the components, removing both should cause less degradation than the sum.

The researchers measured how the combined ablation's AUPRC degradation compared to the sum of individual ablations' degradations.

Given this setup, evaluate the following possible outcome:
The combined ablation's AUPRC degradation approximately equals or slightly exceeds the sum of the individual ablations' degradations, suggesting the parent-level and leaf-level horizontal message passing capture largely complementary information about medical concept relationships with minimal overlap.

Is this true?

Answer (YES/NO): NO